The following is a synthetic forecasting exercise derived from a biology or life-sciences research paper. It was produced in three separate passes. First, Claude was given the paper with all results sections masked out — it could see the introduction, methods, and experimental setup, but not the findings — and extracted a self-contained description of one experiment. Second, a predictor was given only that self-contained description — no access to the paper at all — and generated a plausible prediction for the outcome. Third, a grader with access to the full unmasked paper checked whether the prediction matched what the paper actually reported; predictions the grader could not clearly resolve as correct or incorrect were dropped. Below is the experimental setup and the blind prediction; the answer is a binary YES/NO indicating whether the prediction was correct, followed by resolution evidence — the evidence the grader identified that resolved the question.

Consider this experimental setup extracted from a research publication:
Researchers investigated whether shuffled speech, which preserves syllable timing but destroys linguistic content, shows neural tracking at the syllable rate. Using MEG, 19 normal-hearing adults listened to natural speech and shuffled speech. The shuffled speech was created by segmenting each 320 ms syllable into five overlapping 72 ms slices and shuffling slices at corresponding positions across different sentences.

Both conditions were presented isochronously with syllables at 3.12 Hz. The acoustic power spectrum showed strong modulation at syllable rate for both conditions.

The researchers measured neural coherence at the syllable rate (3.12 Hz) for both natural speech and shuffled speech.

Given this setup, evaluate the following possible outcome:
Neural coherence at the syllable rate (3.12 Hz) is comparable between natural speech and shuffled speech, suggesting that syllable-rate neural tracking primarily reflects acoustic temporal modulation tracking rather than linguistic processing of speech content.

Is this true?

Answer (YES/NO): YES